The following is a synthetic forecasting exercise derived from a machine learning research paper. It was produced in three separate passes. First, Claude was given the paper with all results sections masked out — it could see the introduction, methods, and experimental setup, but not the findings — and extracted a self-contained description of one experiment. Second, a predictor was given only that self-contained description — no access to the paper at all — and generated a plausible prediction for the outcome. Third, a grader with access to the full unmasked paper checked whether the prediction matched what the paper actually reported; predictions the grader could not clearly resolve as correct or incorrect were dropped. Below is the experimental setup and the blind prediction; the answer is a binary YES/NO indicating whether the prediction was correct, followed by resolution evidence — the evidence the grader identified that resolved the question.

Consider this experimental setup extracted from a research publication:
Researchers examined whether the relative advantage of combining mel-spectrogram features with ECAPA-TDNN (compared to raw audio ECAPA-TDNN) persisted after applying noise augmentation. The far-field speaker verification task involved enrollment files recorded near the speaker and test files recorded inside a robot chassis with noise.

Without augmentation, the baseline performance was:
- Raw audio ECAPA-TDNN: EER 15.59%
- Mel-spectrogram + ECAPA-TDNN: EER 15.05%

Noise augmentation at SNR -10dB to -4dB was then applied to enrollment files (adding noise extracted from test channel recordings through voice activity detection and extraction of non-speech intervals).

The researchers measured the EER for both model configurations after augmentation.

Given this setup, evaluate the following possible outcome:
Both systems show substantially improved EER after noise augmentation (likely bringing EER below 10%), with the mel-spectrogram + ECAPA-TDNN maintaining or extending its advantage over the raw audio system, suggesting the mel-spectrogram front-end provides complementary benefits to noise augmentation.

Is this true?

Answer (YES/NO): NO